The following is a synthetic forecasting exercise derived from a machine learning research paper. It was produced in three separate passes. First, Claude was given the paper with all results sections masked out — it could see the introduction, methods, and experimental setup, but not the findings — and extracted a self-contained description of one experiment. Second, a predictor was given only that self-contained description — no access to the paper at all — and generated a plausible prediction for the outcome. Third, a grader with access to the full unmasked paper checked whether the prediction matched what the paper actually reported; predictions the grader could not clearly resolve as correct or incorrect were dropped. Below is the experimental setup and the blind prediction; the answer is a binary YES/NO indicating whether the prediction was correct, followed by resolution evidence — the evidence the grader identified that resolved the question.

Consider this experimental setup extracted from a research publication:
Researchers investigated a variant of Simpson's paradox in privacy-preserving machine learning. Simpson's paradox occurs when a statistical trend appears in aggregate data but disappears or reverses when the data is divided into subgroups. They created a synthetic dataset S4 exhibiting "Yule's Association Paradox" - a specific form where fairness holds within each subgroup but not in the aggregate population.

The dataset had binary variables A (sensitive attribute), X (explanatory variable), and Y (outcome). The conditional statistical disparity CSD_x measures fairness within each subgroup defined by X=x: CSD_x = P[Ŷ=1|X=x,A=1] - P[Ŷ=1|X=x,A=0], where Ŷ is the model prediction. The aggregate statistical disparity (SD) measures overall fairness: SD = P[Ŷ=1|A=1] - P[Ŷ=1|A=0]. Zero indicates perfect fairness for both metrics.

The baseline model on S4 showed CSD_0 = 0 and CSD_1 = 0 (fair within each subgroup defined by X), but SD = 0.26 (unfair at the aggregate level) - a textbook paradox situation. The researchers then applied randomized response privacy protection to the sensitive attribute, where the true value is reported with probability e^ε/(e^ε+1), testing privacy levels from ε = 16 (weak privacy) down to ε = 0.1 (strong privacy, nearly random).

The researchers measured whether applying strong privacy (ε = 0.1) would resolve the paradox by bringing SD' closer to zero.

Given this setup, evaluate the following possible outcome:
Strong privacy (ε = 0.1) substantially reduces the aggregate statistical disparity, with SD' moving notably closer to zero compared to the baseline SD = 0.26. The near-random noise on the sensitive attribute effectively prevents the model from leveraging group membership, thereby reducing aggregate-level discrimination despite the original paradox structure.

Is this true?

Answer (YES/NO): NO